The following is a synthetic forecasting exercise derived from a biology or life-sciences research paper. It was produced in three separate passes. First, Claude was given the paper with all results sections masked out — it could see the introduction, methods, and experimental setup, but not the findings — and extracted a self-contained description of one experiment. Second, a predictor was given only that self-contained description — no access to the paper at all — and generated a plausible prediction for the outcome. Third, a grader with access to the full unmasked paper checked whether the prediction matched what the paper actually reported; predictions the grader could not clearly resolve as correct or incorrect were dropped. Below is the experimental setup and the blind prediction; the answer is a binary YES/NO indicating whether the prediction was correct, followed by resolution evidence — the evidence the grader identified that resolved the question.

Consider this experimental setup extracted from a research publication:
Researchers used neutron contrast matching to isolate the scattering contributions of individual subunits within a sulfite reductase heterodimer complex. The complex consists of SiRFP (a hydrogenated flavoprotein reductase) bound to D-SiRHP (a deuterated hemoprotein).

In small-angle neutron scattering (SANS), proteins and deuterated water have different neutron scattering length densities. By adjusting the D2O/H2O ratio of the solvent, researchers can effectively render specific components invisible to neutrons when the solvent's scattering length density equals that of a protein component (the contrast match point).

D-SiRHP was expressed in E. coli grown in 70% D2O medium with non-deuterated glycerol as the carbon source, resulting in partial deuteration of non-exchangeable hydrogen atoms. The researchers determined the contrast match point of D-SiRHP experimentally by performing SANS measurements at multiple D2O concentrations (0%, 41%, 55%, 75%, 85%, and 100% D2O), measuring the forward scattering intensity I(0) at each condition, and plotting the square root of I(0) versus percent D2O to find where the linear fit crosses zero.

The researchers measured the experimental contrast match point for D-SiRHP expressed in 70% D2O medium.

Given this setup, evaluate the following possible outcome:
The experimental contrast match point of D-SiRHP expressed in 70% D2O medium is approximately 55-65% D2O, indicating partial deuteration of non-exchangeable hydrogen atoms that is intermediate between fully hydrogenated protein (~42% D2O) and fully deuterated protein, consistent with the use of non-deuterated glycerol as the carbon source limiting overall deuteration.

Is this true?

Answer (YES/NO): NO